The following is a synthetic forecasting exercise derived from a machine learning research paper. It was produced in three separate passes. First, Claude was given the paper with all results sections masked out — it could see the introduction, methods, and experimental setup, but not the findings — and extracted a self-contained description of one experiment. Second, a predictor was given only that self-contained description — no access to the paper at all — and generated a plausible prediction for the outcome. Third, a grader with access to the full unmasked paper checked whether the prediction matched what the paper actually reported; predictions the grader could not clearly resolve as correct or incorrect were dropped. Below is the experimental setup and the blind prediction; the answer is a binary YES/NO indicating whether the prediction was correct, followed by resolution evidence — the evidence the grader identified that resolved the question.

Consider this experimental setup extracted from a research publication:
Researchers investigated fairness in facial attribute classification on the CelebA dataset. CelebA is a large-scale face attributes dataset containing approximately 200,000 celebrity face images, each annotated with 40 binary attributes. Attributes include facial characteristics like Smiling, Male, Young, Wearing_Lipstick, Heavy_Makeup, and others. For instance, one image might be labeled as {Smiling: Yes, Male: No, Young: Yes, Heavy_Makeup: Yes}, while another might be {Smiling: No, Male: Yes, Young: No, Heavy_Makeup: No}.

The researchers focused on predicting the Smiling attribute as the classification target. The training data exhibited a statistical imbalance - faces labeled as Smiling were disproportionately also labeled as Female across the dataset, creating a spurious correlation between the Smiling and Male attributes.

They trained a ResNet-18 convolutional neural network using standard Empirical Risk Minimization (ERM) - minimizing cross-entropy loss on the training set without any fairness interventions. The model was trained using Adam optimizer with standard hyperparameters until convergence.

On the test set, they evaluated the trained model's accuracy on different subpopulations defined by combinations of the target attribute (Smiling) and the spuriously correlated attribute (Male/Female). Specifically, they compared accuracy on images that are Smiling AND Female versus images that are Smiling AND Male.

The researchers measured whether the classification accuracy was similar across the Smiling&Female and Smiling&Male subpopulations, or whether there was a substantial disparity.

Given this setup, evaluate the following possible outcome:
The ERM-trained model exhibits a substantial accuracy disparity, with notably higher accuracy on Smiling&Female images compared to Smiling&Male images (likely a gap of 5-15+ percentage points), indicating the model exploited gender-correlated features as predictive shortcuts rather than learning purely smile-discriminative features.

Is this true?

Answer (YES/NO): YES